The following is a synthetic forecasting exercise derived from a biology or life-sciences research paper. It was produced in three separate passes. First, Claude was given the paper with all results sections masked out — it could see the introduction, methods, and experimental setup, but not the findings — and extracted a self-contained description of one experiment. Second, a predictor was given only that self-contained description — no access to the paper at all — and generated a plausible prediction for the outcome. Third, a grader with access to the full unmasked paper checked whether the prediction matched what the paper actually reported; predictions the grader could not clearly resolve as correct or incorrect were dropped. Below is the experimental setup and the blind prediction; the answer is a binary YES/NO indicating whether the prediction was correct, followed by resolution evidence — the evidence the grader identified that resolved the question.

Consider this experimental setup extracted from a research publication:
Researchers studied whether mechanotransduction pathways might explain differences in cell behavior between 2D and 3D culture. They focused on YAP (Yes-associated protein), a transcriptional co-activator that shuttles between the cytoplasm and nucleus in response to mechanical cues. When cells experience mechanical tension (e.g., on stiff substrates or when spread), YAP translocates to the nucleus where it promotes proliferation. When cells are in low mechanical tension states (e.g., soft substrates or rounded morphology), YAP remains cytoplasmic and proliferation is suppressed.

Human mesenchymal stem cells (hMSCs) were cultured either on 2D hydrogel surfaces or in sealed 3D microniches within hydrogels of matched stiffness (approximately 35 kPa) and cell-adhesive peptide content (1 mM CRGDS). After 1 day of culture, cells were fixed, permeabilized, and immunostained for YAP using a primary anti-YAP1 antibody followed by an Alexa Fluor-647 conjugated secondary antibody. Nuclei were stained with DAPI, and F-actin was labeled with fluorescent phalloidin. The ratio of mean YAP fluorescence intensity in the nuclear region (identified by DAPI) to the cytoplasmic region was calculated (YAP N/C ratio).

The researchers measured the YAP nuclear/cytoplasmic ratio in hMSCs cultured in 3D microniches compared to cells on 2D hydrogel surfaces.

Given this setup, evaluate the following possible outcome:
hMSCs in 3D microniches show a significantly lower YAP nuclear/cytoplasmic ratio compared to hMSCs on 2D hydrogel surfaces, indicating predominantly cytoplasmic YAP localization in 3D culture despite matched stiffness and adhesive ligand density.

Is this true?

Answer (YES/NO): YES